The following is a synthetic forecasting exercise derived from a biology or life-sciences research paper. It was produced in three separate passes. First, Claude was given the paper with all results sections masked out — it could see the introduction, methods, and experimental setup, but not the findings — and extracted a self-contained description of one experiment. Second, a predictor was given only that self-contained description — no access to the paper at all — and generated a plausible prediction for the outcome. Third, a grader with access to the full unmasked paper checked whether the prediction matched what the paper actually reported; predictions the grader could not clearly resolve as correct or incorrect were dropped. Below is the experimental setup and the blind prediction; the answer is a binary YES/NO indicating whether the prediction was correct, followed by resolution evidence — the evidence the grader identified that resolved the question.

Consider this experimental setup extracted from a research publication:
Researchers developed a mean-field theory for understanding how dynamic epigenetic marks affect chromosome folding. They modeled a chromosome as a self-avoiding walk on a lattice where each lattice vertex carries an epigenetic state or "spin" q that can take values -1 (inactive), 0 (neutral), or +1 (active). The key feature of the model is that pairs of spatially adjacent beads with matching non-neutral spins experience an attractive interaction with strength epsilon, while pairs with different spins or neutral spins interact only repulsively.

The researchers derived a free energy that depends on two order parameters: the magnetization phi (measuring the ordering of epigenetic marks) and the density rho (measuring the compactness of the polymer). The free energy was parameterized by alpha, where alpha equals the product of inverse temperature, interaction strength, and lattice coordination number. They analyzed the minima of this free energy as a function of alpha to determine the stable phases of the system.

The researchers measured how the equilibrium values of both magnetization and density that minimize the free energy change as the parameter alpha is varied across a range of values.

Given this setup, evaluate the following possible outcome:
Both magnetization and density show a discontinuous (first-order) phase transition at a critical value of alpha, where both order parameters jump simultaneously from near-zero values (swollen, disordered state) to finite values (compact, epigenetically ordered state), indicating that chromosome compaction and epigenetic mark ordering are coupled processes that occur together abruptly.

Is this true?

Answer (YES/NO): YES